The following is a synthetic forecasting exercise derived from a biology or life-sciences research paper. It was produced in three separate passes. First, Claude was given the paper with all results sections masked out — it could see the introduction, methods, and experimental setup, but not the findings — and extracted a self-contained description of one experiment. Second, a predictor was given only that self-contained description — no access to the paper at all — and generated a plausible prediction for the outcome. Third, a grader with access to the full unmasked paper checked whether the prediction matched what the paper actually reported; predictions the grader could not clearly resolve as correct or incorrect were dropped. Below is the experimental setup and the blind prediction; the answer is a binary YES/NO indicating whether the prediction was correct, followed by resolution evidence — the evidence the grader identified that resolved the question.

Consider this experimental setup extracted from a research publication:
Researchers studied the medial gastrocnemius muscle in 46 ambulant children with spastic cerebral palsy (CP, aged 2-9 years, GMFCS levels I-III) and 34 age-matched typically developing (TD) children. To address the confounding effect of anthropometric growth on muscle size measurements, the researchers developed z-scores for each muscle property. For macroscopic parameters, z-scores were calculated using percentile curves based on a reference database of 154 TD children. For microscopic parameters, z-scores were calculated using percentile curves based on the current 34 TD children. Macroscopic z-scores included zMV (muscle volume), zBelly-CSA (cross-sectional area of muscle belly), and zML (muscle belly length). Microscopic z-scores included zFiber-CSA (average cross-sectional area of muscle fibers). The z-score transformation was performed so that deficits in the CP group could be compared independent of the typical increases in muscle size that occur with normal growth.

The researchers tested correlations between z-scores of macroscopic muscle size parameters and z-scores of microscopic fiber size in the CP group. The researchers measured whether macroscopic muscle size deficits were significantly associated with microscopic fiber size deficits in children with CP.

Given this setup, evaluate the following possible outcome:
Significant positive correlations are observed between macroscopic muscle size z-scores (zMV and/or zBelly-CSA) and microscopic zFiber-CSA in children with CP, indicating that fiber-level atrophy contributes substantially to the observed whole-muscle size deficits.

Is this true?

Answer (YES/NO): NO